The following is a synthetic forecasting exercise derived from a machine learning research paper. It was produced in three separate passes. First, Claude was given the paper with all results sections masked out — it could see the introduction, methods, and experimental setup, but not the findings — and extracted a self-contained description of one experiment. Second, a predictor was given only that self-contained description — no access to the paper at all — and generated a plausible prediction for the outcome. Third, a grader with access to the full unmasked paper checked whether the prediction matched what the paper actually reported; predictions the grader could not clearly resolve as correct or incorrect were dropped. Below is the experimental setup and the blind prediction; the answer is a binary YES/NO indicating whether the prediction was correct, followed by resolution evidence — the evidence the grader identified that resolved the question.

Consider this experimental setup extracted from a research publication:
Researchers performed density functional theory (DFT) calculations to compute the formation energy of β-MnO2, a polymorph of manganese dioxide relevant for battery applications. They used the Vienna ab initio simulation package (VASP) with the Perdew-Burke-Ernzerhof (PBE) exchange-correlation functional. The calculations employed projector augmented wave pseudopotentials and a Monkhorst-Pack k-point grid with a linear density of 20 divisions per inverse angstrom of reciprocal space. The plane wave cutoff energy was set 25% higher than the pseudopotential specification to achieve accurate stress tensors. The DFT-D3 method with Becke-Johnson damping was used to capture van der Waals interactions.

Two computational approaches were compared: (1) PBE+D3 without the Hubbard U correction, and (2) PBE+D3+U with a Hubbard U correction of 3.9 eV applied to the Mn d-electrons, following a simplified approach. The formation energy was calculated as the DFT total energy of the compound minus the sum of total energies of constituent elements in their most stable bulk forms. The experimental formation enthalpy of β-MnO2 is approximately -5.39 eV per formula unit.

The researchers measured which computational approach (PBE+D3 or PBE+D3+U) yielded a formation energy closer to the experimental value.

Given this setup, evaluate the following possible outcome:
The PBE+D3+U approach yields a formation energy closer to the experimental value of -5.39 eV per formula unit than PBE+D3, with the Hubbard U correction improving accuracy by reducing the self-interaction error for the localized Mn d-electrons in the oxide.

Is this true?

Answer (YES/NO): NO